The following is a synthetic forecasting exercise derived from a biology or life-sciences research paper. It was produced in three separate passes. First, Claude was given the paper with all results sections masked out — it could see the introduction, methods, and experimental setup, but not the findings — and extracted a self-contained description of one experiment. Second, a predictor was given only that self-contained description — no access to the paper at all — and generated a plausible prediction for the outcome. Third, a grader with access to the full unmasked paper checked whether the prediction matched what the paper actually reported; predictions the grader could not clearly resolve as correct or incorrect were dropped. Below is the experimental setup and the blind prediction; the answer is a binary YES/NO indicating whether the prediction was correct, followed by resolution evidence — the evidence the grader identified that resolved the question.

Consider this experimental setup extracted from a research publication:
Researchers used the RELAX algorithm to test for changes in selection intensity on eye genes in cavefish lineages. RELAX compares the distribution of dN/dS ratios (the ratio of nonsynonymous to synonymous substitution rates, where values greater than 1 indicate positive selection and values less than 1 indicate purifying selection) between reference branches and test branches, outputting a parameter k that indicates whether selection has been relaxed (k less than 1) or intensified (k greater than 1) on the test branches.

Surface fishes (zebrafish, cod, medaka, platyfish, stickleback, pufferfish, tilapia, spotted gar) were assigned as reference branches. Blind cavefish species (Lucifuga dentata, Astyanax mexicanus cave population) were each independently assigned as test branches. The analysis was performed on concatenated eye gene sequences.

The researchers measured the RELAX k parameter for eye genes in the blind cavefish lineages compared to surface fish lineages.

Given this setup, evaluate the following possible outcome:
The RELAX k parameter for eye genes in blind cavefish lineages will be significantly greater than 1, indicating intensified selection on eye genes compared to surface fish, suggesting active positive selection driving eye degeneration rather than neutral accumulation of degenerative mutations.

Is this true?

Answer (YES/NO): NO